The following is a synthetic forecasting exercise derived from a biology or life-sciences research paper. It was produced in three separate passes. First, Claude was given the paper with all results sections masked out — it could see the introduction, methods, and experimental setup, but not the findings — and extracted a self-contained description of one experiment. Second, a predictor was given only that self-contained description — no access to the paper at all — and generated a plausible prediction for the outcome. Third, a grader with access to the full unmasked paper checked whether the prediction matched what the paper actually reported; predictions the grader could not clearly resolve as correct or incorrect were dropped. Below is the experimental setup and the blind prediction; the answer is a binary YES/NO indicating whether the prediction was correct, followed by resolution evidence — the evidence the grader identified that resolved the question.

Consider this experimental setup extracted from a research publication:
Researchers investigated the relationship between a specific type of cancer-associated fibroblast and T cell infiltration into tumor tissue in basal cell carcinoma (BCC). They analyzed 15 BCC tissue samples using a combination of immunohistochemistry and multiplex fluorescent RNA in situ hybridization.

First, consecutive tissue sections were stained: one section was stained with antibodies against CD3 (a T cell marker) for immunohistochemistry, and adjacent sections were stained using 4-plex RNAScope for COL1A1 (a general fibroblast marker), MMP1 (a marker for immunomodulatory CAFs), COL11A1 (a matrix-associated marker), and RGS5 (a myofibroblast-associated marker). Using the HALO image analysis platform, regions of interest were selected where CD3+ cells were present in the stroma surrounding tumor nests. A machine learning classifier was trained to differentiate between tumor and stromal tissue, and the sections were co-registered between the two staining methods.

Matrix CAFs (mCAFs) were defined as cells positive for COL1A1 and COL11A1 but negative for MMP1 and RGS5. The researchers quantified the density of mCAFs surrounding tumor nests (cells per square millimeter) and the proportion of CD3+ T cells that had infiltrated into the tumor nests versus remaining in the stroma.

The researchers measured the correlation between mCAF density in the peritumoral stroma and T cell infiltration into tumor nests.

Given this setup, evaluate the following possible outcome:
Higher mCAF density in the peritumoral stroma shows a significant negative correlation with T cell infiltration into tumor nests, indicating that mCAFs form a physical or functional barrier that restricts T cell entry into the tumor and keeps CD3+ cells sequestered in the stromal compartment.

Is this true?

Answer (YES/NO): YES